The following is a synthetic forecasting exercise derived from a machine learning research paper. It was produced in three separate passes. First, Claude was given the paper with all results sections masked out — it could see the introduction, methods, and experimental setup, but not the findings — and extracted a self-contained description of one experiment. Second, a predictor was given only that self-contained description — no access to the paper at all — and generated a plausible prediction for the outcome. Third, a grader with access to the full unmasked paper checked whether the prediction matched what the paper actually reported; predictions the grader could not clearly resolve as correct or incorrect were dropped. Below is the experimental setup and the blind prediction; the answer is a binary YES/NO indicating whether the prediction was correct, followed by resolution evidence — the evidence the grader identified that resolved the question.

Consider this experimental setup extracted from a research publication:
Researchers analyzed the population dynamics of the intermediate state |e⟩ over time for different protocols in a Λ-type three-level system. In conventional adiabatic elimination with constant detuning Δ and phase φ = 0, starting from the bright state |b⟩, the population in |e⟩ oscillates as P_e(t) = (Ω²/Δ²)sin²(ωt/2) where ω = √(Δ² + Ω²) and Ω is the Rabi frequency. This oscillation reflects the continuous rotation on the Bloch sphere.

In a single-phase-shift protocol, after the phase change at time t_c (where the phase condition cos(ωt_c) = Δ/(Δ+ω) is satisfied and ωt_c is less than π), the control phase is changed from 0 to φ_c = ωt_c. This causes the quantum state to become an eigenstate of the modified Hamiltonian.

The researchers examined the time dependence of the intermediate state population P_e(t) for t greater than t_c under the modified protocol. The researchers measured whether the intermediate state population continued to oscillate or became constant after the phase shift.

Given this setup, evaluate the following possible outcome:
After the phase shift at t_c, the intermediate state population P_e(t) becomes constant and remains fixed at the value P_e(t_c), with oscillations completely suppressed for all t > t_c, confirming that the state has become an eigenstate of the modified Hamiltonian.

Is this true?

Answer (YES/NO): YES